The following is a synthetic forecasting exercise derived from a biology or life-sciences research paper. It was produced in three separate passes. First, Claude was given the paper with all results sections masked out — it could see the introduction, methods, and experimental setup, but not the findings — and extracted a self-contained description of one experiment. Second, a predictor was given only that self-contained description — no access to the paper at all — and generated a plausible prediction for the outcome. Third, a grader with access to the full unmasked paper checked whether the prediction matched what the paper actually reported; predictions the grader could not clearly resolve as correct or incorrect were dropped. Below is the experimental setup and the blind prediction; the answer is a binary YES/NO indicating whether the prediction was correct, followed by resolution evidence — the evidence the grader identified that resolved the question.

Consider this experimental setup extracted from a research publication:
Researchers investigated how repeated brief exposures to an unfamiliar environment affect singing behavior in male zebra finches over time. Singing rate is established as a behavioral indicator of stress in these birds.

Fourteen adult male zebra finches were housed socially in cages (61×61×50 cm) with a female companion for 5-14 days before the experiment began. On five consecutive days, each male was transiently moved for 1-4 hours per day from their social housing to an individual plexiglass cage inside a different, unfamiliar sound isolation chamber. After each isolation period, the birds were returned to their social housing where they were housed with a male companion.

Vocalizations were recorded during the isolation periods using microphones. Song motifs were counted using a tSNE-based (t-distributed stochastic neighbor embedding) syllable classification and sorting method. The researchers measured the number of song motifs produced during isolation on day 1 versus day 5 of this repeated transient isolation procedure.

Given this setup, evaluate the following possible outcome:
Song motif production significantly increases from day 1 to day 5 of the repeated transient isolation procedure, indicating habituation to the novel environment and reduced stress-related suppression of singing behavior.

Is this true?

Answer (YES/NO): NO